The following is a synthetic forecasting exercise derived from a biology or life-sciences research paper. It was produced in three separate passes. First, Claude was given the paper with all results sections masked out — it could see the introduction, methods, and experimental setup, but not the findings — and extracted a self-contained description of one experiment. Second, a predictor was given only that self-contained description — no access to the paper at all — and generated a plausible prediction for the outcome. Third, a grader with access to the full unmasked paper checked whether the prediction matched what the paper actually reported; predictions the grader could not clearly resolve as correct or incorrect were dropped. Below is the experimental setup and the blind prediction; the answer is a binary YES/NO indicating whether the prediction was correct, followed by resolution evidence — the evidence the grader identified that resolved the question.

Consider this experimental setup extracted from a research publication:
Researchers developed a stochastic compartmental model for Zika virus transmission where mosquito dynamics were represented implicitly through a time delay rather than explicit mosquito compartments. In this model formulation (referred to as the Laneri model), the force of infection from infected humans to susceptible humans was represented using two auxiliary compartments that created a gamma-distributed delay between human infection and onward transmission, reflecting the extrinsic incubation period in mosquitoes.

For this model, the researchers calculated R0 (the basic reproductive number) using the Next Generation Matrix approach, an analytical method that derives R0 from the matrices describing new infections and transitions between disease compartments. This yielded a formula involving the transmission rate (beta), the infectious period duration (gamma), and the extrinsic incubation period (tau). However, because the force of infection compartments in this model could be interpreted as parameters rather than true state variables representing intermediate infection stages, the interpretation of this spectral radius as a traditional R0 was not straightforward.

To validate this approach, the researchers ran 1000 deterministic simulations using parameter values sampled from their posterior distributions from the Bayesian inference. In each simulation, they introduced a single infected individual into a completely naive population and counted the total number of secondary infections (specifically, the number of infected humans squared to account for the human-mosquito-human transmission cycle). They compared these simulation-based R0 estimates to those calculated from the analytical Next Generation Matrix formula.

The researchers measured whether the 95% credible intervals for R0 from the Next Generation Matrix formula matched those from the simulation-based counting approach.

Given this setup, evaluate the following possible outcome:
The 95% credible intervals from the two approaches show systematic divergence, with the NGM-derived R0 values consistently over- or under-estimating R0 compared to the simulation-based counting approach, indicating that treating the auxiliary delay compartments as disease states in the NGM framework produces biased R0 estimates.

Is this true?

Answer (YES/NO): NO